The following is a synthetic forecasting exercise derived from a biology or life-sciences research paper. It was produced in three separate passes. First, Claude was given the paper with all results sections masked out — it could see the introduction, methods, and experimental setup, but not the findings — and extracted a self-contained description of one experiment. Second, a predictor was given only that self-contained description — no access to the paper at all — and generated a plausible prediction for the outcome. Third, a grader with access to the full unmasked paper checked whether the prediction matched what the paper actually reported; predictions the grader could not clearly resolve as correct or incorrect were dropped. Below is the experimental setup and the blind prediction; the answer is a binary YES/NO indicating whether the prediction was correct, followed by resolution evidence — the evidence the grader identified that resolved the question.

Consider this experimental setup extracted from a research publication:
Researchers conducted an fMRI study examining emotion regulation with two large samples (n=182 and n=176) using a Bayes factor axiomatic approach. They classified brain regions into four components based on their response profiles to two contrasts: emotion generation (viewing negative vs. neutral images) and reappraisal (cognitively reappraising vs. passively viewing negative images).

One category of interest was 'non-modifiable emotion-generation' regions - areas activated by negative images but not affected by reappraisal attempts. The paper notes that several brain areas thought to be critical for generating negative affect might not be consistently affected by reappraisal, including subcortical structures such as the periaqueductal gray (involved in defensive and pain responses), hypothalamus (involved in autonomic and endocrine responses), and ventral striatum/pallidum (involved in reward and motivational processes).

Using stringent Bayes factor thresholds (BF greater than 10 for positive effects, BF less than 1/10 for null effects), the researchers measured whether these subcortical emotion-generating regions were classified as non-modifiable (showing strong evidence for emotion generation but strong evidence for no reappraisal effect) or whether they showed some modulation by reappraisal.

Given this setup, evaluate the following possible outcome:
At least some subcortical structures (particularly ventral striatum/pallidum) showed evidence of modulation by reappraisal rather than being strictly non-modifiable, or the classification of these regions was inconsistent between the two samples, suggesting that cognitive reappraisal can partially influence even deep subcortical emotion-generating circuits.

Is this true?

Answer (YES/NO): NO